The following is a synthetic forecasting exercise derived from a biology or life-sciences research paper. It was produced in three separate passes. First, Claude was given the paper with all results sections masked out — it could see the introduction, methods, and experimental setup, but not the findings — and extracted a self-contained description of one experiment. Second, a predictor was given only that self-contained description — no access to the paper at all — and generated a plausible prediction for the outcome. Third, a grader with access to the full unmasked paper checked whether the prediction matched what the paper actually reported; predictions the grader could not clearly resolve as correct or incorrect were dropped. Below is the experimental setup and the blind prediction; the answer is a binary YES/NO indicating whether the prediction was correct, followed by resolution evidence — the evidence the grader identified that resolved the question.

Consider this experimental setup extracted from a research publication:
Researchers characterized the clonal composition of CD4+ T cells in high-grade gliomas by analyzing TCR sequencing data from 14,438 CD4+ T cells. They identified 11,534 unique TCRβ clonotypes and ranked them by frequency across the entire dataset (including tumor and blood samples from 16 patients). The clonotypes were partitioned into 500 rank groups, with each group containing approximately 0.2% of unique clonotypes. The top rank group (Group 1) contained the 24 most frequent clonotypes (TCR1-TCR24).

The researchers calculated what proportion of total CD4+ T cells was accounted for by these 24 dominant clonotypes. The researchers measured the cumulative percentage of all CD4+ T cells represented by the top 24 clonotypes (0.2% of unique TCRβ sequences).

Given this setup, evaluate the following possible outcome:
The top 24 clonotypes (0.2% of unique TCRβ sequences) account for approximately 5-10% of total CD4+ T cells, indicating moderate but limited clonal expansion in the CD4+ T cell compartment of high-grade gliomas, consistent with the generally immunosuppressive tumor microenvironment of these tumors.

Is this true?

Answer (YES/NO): YES